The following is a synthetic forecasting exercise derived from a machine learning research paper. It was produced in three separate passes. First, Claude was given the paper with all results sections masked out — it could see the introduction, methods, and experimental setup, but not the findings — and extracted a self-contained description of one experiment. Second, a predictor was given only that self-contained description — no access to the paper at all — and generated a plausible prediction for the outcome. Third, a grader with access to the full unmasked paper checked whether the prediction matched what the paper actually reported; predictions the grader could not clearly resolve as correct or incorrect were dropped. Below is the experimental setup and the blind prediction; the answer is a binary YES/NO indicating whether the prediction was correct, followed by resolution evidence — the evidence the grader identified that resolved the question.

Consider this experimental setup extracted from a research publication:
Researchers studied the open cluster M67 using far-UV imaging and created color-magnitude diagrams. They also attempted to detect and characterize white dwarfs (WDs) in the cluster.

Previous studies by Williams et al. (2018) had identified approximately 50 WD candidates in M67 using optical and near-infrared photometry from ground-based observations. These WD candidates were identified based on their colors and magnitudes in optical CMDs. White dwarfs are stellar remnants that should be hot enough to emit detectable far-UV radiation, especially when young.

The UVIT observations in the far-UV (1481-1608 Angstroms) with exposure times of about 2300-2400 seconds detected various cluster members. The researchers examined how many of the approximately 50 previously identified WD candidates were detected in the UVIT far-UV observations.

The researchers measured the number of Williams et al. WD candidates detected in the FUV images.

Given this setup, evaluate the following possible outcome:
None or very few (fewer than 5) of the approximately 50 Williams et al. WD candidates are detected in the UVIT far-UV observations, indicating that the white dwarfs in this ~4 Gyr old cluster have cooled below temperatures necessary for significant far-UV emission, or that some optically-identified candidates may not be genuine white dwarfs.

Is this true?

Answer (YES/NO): NO